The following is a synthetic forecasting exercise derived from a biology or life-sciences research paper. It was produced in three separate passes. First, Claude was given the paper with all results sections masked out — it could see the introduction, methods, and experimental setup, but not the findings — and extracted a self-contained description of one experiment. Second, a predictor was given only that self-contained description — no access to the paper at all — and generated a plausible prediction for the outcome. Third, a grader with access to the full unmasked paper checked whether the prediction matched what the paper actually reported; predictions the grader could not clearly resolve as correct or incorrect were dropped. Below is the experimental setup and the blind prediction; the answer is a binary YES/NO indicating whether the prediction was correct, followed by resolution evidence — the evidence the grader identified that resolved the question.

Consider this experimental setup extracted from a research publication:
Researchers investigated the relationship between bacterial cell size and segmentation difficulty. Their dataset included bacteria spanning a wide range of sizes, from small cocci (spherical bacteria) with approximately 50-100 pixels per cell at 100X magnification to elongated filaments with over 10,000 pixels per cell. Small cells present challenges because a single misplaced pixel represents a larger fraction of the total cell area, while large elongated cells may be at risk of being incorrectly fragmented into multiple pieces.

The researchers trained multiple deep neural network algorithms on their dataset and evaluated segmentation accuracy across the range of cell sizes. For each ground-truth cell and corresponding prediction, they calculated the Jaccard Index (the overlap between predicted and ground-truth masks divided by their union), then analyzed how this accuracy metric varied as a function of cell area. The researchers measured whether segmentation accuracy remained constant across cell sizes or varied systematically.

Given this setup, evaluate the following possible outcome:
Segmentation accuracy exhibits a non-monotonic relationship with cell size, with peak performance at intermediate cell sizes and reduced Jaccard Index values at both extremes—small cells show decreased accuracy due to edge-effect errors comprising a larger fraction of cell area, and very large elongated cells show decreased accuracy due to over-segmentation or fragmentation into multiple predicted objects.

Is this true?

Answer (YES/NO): NO